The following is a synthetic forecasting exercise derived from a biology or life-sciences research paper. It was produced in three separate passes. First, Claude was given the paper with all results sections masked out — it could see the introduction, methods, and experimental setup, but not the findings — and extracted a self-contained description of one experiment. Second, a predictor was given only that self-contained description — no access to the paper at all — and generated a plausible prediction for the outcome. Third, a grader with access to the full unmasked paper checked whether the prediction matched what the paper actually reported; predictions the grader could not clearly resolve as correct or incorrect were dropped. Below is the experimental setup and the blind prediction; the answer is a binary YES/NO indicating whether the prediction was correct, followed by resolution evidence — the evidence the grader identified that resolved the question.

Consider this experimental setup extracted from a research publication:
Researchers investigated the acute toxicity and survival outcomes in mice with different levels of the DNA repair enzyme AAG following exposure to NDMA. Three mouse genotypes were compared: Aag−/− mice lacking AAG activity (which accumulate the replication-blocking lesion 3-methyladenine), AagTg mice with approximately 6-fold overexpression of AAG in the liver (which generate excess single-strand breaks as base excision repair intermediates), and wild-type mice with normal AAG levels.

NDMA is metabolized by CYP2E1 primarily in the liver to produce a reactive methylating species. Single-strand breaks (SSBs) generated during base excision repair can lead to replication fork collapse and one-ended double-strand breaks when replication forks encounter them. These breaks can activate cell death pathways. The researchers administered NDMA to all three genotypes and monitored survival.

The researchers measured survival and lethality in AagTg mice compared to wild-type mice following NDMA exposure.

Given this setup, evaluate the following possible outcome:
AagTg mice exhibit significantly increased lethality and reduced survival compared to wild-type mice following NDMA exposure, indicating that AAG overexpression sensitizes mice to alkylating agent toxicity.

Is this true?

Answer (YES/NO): YES